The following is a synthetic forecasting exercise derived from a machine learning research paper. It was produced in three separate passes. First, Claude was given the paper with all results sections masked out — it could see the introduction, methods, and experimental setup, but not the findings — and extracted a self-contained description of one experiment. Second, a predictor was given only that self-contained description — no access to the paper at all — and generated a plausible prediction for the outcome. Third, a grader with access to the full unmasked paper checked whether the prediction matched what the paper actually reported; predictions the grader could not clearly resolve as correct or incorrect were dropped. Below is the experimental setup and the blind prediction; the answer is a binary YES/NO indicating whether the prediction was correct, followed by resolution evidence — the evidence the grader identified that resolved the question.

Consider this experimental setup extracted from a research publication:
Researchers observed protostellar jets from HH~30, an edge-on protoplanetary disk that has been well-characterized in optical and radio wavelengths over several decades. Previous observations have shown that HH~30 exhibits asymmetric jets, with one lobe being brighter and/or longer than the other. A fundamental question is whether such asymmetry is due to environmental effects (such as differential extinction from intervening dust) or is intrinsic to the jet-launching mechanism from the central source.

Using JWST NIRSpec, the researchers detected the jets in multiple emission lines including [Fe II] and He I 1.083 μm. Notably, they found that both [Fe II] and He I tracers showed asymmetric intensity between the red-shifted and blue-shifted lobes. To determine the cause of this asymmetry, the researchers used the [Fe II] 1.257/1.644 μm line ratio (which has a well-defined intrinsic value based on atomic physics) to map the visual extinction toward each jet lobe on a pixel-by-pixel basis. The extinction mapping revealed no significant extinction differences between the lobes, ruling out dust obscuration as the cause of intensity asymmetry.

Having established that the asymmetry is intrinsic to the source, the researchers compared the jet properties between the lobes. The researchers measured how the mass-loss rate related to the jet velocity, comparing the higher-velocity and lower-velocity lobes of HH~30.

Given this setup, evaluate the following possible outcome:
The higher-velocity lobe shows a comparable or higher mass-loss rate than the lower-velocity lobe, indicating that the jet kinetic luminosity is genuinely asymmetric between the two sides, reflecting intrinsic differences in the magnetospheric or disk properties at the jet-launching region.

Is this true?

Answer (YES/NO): NO